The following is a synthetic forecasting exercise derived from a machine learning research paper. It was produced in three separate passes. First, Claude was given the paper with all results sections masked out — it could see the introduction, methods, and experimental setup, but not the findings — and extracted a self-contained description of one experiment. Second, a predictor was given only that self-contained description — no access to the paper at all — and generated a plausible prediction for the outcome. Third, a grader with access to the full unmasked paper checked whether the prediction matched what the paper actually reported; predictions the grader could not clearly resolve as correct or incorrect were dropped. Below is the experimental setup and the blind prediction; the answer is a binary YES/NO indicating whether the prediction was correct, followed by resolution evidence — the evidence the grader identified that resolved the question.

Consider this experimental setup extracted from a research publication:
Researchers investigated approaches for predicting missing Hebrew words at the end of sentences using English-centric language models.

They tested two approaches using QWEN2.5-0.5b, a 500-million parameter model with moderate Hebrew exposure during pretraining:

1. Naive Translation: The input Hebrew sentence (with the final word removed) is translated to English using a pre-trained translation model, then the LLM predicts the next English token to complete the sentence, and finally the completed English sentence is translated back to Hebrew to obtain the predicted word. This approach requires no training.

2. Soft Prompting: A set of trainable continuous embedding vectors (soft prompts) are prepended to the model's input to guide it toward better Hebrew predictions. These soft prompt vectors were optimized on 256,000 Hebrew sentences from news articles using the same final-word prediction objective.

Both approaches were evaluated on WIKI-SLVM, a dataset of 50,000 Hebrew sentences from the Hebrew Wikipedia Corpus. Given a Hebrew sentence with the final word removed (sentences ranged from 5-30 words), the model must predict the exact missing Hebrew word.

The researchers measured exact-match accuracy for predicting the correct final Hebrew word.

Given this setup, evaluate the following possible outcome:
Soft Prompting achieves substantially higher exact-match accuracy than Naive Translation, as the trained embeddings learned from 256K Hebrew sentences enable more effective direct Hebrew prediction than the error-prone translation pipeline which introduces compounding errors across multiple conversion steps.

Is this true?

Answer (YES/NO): NO